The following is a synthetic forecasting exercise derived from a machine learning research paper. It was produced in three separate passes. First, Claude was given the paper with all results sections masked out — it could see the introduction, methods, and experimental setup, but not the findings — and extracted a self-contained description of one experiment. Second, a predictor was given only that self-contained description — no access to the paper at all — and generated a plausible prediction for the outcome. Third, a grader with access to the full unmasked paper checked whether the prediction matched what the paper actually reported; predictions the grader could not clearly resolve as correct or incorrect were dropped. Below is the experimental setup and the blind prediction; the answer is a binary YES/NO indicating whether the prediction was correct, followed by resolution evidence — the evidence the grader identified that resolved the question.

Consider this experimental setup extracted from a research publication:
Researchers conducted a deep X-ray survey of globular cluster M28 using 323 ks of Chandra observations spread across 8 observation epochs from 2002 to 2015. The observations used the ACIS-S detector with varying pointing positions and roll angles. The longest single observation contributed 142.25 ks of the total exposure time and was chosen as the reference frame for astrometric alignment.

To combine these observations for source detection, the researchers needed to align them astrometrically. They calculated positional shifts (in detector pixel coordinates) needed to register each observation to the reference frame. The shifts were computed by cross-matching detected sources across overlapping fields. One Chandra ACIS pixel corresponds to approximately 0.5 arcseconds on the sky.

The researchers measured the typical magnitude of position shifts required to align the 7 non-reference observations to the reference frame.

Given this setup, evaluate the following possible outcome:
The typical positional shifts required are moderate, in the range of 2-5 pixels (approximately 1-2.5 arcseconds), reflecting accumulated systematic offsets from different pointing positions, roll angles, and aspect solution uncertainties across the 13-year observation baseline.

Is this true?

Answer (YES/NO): NO